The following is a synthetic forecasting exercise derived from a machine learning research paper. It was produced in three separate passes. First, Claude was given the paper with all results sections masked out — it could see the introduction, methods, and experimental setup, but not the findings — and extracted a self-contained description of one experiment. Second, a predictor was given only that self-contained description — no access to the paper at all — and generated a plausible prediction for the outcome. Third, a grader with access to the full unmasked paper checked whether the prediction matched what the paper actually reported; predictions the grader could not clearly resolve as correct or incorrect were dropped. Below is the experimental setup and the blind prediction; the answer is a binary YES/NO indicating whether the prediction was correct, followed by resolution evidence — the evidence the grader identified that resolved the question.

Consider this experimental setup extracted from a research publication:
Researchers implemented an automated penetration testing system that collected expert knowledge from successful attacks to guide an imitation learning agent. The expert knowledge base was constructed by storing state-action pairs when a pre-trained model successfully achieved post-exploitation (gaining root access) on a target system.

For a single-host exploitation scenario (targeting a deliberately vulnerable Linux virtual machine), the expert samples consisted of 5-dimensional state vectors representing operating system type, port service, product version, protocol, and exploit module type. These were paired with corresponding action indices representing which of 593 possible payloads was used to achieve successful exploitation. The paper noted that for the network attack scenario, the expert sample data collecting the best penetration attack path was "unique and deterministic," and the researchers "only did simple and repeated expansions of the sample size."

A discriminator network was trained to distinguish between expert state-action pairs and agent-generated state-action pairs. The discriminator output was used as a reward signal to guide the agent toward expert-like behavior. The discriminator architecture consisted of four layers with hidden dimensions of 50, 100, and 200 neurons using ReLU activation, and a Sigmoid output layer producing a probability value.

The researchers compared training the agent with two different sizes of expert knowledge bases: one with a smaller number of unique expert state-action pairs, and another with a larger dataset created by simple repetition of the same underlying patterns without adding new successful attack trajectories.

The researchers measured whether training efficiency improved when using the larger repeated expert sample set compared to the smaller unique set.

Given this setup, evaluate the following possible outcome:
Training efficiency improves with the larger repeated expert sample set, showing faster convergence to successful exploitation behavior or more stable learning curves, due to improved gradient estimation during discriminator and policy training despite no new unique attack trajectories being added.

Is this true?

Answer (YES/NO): YES